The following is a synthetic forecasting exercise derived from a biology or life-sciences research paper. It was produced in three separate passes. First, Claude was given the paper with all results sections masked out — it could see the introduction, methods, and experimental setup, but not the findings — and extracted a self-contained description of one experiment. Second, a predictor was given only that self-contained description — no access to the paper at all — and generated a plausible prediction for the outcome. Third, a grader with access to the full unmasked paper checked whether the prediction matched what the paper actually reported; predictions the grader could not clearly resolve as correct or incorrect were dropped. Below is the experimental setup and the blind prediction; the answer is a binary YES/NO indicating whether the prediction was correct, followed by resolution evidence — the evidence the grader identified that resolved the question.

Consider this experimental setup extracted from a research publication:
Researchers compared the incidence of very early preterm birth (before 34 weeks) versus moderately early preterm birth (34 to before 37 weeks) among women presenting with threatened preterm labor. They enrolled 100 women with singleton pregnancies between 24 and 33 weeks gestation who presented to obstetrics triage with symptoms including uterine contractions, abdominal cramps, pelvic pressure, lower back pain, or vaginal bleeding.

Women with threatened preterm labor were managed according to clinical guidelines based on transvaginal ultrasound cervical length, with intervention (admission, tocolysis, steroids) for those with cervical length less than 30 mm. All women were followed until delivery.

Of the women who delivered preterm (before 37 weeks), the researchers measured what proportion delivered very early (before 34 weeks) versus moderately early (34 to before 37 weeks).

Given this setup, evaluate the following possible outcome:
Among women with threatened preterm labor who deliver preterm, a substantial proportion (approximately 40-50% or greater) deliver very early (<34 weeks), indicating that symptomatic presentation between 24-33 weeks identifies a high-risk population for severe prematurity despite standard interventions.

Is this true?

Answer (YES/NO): NO